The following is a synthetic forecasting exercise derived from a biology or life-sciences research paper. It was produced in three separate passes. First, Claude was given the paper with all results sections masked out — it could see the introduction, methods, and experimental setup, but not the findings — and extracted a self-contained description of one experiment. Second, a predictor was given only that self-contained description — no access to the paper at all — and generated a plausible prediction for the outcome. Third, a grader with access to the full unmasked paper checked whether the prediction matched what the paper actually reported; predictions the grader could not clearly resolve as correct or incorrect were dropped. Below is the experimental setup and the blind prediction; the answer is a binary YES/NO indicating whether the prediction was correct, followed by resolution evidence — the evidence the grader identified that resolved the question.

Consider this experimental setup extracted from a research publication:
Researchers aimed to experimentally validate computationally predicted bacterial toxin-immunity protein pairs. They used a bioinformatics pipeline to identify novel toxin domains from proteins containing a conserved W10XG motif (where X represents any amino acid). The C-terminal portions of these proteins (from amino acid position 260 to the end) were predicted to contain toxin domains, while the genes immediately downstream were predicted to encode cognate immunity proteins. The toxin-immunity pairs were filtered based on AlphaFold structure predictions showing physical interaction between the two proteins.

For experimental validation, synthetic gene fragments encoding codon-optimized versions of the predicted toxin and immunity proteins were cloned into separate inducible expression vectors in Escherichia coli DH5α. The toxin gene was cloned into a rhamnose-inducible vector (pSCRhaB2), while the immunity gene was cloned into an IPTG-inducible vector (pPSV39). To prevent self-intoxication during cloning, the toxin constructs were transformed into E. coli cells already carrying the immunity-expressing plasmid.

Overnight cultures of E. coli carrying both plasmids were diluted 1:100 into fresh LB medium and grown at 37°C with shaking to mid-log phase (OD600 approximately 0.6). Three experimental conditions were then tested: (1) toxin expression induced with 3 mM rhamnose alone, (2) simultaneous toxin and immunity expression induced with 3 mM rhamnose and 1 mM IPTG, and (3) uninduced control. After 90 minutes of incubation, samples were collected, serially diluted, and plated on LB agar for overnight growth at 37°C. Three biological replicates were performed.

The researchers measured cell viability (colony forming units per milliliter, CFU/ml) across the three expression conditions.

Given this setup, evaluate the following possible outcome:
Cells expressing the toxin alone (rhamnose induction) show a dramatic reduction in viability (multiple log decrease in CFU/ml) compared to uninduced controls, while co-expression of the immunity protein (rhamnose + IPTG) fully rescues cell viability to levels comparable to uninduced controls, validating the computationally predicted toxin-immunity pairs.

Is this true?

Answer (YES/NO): NO